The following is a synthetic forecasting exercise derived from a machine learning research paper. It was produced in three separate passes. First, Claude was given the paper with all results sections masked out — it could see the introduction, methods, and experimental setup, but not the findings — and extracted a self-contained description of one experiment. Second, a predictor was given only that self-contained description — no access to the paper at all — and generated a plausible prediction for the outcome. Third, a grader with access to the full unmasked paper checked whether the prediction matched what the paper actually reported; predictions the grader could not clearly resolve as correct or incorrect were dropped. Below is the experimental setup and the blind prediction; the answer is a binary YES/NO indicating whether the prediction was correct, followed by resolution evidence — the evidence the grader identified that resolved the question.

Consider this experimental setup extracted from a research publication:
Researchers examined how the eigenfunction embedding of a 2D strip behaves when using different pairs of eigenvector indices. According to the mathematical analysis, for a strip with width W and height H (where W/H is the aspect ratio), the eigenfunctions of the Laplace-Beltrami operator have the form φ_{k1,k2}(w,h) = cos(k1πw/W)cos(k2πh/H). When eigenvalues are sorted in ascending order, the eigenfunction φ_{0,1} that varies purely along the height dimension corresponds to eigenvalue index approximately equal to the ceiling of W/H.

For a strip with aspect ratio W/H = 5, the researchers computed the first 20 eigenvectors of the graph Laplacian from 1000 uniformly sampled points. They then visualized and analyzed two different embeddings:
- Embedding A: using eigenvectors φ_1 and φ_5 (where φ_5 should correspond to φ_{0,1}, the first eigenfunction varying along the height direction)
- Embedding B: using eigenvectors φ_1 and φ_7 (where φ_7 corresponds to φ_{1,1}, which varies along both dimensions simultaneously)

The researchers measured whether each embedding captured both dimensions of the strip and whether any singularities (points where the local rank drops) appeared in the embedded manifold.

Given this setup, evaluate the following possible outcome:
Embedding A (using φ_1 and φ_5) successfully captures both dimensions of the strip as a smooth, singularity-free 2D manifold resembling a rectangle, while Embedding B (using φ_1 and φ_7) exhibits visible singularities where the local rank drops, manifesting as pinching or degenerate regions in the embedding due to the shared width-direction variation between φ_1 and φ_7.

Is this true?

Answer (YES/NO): NO